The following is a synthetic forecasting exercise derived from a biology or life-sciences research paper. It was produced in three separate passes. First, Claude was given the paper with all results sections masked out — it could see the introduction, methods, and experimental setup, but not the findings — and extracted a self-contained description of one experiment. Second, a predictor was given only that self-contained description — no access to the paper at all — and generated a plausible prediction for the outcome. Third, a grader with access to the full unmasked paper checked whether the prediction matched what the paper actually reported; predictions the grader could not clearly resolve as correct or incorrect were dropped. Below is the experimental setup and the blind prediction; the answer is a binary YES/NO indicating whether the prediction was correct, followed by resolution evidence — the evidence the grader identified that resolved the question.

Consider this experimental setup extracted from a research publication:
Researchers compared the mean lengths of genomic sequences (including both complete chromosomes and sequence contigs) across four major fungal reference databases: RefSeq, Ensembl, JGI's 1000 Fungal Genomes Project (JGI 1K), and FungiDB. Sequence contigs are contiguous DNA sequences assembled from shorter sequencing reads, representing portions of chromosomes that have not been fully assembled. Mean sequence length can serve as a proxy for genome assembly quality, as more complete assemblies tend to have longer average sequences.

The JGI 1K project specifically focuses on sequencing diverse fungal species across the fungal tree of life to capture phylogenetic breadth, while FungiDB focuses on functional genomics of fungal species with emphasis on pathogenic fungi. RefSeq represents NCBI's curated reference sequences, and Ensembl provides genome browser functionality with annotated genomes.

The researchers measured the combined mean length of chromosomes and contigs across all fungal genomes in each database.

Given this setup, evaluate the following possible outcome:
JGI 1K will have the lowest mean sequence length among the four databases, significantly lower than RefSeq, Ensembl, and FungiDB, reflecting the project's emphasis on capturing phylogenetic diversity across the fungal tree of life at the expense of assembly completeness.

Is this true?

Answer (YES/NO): YES